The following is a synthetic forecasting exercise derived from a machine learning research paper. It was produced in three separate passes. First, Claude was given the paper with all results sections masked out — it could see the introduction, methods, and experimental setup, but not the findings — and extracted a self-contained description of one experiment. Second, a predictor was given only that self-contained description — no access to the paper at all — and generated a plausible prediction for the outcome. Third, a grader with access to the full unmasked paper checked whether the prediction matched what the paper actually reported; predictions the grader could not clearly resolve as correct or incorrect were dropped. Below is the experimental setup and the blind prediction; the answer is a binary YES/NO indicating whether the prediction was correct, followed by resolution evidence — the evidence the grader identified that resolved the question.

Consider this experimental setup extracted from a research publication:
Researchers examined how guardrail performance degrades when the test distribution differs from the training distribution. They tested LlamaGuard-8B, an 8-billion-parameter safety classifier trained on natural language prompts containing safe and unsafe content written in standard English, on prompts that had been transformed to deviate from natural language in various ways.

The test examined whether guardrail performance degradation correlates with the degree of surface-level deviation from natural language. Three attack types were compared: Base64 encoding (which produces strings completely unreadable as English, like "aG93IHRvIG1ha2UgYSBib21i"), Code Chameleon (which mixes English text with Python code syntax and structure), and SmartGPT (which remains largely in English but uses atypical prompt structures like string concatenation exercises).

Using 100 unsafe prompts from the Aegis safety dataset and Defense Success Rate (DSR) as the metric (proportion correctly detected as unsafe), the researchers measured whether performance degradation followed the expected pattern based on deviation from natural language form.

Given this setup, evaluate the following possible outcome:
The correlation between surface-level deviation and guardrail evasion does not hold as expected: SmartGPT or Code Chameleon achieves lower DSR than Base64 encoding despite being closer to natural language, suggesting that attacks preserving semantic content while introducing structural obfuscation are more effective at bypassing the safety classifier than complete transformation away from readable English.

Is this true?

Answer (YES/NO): NO